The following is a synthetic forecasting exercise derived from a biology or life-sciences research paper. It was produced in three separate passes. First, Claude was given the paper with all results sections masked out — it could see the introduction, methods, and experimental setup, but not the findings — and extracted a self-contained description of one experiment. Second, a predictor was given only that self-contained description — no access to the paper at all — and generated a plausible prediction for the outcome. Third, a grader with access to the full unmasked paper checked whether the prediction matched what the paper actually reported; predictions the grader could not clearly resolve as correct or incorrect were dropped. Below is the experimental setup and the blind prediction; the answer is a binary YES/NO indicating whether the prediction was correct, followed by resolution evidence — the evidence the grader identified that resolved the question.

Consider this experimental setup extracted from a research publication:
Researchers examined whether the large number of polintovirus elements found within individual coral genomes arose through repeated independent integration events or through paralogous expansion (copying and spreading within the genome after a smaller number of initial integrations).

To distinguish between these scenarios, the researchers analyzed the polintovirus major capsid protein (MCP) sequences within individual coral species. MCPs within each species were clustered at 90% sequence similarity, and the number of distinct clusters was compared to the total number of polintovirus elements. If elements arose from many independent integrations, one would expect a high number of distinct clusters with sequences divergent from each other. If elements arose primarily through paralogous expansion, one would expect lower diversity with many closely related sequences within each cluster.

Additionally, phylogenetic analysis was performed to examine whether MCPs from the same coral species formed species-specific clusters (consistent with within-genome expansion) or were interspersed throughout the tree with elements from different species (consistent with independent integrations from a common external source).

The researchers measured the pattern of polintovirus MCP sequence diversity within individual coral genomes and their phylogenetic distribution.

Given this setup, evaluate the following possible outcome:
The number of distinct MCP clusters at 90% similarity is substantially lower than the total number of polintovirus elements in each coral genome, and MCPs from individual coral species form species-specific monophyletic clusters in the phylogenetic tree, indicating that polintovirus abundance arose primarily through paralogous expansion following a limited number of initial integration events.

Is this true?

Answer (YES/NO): NO